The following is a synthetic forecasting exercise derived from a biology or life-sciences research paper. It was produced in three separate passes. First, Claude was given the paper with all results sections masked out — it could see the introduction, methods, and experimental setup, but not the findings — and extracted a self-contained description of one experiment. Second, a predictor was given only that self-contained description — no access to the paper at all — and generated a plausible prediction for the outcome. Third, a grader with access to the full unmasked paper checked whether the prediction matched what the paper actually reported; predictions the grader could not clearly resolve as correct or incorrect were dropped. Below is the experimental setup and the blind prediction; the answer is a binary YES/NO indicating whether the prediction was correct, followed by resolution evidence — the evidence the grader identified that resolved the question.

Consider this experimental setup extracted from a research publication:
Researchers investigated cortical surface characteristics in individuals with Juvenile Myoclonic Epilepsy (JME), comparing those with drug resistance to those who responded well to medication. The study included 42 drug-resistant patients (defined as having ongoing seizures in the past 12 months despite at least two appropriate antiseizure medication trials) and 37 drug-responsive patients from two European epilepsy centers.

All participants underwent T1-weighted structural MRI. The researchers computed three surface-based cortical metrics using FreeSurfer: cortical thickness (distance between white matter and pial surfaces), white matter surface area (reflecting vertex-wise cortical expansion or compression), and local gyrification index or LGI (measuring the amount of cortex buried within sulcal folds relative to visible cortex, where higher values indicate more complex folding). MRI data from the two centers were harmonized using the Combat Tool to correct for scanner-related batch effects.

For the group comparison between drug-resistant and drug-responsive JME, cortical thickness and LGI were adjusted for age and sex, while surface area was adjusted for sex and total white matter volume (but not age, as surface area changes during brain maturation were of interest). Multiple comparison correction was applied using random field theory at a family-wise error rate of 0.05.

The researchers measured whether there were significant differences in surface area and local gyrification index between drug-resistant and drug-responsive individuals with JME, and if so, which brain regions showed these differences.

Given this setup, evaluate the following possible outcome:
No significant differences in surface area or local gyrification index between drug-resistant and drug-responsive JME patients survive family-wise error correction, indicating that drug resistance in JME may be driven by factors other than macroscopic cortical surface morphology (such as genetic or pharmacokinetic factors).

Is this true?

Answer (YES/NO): NO